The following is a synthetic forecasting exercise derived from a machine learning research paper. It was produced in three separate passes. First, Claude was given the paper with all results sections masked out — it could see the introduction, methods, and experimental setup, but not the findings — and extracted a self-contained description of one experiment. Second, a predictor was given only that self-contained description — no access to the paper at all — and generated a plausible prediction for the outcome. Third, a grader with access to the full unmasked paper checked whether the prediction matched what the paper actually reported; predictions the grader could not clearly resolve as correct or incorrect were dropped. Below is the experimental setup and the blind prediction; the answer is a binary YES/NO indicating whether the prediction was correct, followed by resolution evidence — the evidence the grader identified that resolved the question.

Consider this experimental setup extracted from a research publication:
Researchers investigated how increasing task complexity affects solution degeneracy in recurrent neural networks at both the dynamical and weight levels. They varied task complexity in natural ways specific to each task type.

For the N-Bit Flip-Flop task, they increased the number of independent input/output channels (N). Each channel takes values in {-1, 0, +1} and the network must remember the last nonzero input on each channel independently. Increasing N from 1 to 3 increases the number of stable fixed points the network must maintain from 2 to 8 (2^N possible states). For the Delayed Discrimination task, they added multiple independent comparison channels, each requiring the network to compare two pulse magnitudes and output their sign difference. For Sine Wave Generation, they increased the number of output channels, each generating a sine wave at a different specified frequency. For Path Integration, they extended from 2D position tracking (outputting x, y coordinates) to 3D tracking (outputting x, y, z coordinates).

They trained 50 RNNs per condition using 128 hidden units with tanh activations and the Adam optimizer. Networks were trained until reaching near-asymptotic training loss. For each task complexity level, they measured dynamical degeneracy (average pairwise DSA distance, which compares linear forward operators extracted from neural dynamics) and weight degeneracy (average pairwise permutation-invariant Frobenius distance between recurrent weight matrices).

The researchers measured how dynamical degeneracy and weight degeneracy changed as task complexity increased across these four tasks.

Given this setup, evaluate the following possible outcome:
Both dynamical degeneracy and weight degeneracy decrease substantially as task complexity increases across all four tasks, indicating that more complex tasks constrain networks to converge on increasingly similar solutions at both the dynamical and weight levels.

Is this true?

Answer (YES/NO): NO